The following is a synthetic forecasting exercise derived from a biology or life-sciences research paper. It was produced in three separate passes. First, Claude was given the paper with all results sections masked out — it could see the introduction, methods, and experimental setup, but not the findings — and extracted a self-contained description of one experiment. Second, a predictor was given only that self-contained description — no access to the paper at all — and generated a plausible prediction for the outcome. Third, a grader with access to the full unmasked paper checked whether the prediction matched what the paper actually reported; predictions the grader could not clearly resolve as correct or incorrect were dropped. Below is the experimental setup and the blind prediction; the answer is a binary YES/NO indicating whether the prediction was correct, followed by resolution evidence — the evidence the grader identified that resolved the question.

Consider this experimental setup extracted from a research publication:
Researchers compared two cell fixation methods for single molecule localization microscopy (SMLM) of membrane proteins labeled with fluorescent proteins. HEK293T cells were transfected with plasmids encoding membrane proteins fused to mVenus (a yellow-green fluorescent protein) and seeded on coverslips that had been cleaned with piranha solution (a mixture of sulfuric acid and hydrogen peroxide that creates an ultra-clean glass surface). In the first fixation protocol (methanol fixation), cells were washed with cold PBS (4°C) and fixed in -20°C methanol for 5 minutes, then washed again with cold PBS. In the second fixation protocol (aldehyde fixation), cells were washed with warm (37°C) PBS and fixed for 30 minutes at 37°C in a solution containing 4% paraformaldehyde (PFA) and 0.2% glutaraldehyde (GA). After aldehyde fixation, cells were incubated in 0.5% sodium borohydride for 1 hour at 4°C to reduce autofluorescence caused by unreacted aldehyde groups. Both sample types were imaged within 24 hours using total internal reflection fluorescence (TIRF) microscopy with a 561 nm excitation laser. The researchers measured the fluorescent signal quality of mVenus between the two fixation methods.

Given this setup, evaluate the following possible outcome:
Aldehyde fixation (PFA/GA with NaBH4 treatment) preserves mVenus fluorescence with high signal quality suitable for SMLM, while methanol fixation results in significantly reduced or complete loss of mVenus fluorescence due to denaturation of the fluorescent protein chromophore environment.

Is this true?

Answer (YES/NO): NO